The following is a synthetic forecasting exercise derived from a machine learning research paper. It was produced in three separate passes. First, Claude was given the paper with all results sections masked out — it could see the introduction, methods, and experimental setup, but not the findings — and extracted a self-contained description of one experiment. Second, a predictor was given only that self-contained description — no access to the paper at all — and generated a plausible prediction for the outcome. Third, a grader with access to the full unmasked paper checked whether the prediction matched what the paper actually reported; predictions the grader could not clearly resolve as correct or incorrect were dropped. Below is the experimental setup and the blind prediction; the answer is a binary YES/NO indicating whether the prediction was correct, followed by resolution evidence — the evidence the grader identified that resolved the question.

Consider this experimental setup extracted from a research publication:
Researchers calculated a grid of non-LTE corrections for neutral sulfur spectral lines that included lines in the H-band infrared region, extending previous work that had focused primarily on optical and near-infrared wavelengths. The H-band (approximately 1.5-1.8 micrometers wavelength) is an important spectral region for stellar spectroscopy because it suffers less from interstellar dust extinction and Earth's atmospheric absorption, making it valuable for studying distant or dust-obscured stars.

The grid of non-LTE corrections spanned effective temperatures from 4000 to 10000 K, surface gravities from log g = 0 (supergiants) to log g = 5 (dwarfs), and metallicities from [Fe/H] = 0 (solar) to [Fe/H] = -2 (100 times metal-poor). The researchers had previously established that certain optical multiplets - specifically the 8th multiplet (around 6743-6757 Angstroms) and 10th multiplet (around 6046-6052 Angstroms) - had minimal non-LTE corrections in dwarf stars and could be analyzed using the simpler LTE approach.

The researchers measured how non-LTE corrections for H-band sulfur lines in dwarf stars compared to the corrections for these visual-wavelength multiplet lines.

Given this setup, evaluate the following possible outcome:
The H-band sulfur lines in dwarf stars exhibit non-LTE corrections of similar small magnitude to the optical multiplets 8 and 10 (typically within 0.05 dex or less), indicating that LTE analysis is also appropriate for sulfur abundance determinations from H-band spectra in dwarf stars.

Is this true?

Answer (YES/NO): YES